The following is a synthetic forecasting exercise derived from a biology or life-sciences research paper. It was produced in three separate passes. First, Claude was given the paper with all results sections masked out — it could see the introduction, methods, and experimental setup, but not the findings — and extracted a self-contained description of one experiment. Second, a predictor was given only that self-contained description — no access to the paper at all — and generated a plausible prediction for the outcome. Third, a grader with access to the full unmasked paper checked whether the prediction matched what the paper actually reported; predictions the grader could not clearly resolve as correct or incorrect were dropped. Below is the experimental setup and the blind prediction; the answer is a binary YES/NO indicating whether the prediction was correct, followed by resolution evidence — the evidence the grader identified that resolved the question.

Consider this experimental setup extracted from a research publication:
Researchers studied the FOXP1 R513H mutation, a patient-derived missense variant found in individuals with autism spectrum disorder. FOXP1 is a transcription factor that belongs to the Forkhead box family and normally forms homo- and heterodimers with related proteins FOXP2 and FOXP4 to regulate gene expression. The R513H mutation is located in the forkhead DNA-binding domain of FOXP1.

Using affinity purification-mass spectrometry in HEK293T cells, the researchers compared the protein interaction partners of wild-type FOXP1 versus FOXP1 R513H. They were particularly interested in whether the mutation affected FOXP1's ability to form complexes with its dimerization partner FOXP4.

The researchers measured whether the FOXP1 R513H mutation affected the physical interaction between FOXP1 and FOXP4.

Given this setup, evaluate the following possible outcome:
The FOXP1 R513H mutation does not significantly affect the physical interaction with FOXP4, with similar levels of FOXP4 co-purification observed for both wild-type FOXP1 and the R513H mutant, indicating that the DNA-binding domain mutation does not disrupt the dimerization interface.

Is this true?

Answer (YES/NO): NO